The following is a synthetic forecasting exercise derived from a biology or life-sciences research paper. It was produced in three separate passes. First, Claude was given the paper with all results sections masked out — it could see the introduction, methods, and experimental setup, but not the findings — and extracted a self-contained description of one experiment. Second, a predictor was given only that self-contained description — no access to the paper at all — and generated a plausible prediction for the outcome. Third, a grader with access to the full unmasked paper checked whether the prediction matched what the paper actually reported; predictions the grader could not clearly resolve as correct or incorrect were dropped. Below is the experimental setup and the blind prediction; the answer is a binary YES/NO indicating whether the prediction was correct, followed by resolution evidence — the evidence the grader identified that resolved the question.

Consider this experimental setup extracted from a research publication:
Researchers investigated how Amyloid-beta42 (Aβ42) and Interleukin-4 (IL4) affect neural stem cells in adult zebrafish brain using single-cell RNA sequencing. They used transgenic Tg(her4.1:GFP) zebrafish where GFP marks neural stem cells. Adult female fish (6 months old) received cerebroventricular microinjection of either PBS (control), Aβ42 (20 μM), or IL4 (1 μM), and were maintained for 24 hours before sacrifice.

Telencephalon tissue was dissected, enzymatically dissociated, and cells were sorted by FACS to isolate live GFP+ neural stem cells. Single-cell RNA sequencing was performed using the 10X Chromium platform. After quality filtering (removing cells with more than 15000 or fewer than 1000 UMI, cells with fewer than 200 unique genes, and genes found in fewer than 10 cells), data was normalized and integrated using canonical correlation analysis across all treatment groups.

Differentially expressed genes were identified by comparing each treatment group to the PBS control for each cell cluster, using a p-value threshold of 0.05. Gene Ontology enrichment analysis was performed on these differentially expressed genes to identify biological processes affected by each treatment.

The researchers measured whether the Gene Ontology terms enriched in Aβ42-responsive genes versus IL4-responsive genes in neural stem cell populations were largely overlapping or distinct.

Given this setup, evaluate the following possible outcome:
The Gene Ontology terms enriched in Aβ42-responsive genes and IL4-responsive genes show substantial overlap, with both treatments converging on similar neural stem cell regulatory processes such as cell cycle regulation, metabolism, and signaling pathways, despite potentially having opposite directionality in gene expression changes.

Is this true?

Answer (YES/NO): YES